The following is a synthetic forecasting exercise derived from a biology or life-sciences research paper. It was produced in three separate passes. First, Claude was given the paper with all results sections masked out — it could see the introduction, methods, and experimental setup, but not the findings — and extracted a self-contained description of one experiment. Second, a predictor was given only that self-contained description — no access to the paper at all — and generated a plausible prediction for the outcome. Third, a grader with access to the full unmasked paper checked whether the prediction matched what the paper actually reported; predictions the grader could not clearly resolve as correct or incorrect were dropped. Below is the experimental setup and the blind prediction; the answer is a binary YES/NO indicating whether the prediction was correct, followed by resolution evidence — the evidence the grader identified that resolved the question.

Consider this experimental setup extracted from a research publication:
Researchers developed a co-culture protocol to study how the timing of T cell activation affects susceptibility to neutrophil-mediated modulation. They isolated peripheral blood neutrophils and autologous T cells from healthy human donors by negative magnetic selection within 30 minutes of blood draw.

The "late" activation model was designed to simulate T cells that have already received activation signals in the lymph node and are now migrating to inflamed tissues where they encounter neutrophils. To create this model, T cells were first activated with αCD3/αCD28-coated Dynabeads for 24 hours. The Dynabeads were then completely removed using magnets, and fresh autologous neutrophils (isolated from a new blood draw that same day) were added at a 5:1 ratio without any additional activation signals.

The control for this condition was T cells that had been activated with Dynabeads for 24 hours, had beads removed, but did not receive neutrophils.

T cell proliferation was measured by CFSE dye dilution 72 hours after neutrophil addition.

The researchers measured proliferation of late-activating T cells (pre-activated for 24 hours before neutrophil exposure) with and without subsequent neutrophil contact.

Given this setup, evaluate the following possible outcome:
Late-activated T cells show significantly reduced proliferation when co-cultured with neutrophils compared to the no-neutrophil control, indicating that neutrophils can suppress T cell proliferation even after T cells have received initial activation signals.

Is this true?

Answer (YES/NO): NO